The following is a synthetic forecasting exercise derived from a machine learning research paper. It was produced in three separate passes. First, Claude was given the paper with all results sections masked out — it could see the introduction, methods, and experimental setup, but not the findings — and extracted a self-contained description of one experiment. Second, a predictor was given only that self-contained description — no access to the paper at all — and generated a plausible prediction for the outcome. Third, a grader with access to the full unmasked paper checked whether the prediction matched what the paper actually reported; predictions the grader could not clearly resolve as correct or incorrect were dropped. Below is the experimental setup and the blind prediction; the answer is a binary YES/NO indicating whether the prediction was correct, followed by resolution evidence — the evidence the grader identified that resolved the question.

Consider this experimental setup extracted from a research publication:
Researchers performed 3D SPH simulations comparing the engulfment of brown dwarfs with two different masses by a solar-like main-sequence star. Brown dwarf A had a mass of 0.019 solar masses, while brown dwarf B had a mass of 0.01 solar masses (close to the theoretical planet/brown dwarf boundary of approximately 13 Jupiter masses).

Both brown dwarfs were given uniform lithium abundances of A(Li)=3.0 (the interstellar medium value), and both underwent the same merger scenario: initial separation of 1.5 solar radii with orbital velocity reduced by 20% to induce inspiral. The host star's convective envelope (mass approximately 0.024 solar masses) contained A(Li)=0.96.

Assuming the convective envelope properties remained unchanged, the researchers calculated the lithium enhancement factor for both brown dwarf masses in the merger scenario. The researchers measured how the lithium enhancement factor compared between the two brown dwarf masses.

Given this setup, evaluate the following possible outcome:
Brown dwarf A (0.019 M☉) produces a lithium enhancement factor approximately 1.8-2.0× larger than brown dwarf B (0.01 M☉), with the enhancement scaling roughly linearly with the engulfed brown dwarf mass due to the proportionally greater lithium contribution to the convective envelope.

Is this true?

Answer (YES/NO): NO